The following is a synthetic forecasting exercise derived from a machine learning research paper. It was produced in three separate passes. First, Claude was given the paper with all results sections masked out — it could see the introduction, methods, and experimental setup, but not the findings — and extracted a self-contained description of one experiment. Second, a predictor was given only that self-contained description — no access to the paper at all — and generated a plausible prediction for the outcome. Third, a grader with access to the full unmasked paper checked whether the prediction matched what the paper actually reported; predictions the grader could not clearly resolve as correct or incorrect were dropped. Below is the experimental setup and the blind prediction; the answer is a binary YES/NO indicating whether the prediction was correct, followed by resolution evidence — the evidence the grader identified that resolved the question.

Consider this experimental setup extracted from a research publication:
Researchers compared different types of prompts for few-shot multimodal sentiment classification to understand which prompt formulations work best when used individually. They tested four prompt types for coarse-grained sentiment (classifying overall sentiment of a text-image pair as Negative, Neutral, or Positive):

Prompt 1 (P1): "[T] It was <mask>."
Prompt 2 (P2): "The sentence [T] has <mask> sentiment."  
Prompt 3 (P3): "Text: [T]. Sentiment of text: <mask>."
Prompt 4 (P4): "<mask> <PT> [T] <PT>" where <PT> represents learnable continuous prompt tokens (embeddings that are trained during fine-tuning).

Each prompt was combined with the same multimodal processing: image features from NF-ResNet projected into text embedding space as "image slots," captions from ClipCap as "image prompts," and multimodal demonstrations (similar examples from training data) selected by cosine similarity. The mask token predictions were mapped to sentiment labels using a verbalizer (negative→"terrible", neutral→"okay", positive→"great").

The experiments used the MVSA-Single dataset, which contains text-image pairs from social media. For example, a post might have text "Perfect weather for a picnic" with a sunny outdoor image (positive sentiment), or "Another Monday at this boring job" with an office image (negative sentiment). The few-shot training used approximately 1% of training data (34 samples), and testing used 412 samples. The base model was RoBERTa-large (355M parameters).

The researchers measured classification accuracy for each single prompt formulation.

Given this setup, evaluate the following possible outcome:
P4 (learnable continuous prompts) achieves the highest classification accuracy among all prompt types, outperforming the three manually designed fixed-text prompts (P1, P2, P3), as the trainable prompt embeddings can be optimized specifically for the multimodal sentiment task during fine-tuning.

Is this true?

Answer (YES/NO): NO